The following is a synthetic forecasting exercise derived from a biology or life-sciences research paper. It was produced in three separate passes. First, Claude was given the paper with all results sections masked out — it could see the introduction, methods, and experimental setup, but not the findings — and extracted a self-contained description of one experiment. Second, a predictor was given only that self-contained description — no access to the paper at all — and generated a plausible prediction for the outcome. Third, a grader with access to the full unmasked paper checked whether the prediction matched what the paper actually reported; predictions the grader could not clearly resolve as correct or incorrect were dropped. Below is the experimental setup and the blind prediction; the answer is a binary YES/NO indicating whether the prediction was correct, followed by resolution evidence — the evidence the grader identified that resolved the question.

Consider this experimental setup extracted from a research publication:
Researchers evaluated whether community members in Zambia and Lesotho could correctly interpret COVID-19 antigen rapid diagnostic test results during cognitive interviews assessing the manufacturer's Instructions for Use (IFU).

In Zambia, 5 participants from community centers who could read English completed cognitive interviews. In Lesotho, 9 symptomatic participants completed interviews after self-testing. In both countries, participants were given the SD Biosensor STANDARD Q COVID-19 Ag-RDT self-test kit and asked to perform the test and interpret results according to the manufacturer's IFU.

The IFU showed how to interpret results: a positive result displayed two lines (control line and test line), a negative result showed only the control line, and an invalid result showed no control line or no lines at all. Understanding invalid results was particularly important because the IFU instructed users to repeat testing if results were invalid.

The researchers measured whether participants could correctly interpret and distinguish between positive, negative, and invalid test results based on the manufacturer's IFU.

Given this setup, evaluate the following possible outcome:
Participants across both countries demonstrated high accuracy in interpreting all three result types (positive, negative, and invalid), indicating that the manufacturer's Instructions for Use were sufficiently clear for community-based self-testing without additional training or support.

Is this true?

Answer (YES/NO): NO